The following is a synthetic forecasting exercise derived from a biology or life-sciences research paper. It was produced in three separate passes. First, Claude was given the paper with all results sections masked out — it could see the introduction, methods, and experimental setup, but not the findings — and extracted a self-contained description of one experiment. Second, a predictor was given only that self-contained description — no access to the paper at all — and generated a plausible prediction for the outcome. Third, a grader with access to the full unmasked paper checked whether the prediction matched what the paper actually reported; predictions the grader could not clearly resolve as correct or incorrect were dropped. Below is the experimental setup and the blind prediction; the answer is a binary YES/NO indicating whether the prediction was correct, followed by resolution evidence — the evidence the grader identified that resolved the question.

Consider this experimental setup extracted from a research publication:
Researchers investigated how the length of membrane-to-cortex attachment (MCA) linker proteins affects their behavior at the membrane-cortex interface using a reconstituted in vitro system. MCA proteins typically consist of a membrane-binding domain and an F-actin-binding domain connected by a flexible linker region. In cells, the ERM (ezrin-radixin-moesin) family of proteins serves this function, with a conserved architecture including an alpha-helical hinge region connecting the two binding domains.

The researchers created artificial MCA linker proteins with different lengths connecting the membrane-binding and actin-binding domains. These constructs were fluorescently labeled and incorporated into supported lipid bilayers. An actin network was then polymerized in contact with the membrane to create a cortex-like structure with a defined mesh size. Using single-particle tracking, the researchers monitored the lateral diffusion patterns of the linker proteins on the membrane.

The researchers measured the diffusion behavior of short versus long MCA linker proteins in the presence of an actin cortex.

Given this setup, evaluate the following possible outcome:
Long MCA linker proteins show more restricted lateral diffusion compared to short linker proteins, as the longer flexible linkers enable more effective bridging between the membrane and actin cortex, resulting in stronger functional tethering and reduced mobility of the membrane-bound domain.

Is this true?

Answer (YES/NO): NO